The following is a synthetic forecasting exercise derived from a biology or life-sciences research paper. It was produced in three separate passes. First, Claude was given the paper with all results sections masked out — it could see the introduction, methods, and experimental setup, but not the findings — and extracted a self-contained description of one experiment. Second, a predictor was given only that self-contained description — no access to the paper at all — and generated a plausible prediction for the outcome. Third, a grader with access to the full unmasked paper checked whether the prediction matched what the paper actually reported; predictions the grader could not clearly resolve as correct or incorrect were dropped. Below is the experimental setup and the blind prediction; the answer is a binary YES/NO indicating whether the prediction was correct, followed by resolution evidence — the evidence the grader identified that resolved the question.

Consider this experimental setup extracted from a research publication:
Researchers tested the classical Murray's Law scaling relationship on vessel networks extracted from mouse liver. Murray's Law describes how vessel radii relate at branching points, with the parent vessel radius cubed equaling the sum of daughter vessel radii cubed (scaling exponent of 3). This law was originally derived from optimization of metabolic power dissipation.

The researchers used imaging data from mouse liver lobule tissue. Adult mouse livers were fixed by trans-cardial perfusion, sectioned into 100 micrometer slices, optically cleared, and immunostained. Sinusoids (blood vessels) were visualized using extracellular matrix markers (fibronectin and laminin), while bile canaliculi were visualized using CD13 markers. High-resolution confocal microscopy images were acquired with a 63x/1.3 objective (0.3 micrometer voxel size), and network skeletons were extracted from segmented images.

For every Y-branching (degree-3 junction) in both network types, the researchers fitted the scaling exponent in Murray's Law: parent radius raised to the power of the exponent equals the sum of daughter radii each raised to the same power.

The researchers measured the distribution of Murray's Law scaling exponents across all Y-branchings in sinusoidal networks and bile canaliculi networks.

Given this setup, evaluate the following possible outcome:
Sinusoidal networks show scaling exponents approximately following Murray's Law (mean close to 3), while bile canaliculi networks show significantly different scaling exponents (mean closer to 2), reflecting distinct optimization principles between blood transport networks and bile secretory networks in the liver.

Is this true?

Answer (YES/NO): NO